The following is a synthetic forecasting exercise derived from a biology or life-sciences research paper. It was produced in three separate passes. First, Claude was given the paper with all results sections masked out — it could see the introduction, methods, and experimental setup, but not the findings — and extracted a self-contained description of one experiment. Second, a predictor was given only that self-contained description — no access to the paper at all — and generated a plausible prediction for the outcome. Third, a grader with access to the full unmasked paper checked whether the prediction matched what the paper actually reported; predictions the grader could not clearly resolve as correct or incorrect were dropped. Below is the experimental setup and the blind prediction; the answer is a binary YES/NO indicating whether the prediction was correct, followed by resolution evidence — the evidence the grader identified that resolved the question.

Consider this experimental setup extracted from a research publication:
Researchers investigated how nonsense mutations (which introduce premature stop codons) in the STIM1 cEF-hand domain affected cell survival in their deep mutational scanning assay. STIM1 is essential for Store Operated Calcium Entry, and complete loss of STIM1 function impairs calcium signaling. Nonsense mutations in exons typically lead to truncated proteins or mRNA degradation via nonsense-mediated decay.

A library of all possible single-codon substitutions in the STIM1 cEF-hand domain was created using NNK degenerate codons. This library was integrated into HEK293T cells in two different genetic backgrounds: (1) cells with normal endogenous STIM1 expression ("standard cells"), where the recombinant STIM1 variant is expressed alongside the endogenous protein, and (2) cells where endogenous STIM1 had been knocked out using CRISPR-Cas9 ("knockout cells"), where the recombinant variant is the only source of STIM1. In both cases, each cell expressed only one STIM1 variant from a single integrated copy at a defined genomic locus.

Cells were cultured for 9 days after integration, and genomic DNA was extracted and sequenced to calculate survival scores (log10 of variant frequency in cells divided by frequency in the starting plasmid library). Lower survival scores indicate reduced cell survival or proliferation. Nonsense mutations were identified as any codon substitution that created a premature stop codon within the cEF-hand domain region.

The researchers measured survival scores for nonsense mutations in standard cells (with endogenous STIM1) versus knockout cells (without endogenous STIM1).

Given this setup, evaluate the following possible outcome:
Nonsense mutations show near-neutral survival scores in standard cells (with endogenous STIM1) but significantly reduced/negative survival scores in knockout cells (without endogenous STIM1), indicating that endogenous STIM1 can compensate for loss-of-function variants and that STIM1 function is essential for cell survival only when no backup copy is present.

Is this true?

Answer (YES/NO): NO